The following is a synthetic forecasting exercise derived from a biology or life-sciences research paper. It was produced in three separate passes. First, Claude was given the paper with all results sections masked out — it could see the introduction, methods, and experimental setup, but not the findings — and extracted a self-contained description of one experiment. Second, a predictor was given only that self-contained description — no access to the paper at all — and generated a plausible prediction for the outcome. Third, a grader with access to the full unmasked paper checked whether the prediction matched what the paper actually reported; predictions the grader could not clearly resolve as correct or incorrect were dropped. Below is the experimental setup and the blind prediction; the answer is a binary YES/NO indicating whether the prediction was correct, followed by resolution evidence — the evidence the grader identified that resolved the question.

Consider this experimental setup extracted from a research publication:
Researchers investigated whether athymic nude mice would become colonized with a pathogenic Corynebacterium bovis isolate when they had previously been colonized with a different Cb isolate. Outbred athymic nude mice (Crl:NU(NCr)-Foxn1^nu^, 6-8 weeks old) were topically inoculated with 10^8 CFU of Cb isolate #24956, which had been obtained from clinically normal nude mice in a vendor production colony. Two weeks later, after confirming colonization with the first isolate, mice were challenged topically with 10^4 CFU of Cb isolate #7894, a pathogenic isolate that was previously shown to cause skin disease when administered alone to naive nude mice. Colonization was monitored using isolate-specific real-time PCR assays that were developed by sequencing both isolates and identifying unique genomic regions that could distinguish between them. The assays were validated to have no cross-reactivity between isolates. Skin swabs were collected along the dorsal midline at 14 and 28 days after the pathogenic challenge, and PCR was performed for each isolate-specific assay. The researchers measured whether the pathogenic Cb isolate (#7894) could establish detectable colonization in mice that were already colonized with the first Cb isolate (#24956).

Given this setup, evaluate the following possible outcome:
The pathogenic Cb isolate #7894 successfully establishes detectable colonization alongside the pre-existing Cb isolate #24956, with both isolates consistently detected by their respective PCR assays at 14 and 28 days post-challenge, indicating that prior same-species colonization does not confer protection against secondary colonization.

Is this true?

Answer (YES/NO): NO